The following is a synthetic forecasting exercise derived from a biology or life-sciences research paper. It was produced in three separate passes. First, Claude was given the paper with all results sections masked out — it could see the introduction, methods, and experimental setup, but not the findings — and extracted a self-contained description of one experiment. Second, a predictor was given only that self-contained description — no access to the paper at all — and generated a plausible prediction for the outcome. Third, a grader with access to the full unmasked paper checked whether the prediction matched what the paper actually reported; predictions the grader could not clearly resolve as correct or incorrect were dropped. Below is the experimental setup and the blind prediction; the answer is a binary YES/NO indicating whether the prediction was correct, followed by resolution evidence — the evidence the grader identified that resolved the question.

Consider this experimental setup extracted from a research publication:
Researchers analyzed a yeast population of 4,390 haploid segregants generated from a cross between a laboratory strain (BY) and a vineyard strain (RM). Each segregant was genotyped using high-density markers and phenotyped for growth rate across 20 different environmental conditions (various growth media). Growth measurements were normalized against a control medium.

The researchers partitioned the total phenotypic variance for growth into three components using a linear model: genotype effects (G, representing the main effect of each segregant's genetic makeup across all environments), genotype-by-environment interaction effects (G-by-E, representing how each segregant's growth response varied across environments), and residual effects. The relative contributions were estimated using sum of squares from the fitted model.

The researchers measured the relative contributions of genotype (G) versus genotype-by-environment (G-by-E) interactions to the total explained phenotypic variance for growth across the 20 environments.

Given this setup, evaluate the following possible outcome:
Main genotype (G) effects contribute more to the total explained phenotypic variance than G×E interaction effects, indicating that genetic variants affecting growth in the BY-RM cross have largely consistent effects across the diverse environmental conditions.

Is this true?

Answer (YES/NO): NO